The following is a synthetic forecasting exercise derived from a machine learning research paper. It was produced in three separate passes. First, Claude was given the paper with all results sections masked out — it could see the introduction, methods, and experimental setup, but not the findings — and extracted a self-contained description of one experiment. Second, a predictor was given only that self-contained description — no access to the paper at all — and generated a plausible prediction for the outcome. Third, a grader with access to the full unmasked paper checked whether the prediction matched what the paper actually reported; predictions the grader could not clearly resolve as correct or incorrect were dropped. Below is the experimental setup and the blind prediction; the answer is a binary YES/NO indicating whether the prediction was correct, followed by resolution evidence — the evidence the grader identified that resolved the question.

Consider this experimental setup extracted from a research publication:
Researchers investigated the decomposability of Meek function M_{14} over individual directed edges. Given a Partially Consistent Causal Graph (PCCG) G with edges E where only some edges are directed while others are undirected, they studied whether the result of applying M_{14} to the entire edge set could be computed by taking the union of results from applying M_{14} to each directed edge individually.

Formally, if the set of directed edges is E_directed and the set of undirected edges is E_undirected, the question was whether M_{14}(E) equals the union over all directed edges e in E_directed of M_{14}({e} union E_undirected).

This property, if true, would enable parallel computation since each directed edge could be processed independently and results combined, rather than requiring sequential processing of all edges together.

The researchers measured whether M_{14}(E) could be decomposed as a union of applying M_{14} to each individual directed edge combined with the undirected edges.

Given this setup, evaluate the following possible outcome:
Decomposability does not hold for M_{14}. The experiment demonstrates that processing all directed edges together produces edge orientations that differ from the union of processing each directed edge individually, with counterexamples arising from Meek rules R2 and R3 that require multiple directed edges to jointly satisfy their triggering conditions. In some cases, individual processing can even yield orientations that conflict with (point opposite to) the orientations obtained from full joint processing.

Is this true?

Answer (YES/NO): NO